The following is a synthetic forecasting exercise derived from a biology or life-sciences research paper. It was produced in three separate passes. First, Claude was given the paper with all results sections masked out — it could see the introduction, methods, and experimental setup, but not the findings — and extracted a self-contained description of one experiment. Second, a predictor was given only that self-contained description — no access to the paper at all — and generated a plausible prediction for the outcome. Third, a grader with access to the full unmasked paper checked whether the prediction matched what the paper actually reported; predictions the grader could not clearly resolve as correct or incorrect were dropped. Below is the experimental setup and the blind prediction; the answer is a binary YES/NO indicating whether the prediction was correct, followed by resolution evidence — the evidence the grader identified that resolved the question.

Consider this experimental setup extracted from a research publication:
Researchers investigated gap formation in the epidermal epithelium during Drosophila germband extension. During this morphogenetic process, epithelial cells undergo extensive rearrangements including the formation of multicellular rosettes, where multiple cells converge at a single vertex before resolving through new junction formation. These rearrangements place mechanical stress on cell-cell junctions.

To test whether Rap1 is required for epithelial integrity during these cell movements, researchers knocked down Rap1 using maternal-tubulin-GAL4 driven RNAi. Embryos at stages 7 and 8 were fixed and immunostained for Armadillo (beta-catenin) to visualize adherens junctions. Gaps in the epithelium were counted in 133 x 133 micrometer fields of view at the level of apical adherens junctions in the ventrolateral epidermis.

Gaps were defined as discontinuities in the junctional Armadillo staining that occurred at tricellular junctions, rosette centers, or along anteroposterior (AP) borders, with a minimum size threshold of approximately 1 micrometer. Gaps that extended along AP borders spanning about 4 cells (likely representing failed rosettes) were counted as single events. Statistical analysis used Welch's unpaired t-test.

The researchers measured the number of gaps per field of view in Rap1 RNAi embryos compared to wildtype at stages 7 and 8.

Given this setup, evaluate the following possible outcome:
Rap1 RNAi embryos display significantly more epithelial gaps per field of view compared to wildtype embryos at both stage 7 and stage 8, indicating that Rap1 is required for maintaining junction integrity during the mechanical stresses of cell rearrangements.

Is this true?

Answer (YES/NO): YES